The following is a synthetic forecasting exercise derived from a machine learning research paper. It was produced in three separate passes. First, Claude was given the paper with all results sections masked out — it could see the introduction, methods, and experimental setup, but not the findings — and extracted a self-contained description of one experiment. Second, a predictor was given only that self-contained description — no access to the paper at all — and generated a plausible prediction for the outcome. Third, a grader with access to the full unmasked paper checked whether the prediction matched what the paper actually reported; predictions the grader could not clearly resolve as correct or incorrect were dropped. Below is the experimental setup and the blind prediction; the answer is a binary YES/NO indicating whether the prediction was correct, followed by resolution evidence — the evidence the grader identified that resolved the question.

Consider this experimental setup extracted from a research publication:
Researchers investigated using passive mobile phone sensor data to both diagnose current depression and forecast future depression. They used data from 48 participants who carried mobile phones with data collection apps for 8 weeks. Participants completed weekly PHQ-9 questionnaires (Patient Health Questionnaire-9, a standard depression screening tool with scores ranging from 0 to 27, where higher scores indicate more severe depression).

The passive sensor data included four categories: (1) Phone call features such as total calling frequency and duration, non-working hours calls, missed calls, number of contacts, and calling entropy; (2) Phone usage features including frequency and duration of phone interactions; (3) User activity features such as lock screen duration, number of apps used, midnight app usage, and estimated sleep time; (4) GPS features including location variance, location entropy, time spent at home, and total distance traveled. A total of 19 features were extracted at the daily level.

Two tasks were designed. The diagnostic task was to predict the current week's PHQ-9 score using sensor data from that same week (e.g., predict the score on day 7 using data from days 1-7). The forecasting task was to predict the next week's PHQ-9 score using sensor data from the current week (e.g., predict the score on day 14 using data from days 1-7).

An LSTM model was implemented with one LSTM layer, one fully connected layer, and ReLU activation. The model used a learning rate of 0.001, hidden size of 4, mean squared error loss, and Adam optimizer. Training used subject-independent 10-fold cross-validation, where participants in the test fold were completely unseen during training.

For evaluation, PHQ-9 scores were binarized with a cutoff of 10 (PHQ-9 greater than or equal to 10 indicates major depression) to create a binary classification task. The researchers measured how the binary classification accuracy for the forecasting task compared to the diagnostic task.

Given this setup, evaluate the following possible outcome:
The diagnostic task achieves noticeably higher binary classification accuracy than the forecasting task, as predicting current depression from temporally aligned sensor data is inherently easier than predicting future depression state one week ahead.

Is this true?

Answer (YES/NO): NO